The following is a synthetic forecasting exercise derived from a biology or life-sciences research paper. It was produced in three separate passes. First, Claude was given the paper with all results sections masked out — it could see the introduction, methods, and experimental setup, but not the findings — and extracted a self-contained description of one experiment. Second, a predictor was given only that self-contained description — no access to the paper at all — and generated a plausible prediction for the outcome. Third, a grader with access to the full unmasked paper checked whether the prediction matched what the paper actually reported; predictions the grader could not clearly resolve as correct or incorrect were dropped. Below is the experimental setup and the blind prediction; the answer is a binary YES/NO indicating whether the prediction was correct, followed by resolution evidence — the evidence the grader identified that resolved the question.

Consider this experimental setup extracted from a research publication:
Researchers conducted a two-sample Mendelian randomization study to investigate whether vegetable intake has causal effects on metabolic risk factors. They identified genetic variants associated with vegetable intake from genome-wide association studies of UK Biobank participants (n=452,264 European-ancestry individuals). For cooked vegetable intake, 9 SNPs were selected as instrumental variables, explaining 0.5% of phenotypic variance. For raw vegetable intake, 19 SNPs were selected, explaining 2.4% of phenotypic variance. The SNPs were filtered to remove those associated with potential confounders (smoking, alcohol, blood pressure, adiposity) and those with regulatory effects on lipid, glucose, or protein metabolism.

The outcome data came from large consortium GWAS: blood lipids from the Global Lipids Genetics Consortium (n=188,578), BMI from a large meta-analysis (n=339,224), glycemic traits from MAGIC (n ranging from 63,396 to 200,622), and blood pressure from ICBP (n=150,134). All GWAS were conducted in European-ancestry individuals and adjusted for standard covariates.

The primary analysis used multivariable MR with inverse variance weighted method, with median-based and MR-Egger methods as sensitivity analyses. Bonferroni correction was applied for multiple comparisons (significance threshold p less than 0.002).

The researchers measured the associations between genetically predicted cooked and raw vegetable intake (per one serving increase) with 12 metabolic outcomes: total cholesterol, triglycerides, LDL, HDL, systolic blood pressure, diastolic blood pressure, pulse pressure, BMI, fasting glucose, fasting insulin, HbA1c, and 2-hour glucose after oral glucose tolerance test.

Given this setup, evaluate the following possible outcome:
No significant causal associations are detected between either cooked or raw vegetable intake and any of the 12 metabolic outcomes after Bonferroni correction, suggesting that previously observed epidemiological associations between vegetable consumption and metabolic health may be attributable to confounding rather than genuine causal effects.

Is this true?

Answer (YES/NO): YES